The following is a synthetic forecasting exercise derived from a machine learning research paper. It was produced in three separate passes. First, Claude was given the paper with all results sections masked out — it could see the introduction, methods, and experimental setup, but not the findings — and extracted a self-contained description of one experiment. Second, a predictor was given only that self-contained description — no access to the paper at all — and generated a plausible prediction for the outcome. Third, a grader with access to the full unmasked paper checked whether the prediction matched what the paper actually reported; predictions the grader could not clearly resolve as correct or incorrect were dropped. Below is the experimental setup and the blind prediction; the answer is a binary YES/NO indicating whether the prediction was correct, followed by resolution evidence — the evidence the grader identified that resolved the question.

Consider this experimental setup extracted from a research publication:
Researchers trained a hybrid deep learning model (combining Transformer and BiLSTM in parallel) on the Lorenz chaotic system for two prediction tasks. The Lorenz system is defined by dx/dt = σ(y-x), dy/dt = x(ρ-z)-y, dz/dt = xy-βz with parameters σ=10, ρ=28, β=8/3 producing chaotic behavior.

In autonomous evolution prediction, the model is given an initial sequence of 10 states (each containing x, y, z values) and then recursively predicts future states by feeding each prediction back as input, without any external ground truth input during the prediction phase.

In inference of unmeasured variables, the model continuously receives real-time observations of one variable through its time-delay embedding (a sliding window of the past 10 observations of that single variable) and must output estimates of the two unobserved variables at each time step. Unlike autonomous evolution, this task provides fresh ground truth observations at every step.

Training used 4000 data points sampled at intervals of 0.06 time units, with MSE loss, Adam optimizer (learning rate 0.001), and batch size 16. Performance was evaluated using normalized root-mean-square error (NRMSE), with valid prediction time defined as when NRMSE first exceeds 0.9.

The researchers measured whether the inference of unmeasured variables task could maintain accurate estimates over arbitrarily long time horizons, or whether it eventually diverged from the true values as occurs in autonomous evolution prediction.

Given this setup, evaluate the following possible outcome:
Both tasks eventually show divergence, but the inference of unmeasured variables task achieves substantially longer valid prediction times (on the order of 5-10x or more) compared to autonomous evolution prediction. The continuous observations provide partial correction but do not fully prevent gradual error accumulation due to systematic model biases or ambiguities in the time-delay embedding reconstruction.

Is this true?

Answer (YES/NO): NO